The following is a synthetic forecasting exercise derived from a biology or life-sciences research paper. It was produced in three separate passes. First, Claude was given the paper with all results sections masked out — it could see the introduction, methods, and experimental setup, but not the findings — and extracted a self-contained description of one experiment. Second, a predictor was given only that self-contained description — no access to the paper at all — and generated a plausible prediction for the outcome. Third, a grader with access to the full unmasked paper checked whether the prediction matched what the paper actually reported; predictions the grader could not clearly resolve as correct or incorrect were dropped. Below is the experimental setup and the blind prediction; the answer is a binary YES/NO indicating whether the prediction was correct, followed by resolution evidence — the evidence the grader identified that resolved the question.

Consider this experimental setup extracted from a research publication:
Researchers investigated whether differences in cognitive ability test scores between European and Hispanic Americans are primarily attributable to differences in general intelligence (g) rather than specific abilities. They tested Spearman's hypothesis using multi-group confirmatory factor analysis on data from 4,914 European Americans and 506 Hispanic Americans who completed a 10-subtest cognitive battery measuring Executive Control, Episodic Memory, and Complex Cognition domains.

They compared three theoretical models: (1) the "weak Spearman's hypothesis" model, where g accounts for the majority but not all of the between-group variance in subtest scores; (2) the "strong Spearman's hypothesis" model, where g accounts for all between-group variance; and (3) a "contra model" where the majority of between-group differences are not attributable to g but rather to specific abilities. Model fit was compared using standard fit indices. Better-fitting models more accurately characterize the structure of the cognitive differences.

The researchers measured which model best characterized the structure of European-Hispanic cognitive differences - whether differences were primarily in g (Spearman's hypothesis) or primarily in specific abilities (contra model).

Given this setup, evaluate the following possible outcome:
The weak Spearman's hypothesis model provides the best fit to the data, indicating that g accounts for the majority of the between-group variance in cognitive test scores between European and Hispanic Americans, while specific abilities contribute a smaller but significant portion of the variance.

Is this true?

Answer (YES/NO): YES